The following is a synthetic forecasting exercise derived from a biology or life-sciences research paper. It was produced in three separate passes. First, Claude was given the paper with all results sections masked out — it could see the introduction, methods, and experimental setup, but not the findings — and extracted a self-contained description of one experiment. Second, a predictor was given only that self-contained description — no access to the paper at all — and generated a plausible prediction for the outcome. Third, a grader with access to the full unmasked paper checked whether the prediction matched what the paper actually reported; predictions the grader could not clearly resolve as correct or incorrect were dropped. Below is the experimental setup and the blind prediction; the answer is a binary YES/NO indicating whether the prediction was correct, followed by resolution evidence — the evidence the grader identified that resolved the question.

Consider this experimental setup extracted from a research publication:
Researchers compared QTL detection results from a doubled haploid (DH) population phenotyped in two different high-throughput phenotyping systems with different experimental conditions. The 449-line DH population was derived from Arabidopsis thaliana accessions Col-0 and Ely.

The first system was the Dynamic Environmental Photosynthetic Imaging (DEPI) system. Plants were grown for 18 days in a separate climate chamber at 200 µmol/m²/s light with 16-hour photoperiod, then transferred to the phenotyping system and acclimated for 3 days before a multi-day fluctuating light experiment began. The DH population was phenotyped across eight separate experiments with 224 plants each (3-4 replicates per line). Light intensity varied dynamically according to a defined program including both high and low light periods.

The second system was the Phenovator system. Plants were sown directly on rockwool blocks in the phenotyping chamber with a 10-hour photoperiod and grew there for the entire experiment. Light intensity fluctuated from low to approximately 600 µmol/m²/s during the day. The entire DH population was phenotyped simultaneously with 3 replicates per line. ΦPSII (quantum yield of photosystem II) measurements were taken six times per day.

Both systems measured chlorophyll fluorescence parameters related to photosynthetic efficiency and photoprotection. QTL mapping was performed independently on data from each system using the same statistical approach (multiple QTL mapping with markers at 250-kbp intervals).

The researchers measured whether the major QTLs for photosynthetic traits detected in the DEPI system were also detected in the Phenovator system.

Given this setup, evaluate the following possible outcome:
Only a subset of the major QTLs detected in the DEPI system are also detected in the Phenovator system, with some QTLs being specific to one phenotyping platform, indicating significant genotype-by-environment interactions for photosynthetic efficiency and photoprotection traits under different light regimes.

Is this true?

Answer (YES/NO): YES